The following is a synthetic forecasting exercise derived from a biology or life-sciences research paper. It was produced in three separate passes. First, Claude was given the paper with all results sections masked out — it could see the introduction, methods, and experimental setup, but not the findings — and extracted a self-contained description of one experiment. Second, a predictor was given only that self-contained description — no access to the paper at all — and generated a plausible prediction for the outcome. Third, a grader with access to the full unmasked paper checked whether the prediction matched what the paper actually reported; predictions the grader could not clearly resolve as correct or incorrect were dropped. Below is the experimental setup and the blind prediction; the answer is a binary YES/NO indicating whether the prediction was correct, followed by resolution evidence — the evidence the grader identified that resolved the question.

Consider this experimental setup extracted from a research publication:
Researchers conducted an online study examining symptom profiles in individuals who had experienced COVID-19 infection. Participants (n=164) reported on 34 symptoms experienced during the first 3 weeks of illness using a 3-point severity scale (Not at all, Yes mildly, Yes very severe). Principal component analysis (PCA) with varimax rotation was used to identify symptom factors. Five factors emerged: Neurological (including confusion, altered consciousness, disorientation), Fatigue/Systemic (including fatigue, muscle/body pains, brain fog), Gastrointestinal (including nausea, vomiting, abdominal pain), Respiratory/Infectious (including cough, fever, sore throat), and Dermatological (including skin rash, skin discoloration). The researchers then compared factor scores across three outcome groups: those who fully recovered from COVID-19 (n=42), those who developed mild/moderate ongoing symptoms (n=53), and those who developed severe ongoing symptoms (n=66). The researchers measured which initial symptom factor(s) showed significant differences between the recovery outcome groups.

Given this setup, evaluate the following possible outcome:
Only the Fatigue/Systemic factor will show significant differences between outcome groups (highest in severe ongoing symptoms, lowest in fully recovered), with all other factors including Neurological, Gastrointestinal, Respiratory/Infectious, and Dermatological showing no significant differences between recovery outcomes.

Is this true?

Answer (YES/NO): YES